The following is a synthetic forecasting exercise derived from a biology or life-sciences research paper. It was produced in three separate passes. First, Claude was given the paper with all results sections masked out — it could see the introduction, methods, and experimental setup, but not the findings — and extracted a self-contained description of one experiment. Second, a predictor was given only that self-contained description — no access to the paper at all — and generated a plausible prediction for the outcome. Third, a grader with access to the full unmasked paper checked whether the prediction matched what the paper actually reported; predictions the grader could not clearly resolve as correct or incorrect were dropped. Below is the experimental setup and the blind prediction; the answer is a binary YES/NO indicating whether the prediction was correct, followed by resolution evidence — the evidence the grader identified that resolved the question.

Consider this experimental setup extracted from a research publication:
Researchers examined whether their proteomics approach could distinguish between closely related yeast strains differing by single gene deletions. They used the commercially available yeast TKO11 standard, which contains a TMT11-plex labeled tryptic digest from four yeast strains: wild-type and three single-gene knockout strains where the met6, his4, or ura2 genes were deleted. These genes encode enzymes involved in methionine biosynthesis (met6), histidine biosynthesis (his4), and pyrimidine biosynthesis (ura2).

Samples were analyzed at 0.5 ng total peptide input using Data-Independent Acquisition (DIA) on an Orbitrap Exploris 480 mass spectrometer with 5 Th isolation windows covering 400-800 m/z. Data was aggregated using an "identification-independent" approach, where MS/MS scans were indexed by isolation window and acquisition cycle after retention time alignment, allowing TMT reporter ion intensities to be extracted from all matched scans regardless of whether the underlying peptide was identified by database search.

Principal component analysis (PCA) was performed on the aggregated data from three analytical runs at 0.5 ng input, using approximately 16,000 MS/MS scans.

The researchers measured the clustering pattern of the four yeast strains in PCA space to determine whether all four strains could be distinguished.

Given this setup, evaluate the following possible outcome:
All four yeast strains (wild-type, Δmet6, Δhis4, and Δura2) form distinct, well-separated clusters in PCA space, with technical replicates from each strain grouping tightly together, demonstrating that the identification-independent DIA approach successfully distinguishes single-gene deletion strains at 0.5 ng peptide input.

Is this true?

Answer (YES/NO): NO